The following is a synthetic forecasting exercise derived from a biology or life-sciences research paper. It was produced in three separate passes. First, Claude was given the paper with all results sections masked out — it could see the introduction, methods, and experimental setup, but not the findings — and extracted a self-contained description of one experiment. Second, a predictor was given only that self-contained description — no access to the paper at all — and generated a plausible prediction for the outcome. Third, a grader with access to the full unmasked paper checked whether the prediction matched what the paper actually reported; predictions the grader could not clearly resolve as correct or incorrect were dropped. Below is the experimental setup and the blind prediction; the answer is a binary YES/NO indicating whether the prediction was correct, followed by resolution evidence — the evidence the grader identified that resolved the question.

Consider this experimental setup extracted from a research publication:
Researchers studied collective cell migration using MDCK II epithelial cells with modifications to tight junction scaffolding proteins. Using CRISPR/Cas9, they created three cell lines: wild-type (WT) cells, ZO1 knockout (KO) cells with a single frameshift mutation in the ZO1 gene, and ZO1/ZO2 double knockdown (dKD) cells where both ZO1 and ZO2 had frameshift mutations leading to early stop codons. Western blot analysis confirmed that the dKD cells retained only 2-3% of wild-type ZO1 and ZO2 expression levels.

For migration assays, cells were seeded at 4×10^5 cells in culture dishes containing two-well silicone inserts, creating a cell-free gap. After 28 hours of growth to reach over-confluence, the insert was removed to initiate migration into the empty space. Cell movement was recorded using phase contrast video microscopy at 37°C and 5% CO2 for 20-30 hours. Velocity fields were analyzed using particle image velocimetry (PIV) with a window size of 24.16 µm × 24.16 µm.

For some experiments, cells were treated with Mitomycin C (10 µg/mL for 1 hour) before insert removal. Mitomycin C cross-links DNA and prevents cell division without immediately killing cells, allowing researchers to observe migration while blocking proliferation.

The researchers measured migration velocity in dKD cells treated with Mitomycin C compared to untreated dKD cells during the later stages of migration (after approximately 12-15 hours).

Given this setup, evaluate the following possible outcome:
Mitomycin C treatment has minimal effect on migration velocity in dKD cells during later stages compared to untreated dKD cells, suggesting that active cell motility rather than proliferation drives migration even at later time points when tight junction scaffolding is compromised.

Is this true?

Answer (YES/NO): NO